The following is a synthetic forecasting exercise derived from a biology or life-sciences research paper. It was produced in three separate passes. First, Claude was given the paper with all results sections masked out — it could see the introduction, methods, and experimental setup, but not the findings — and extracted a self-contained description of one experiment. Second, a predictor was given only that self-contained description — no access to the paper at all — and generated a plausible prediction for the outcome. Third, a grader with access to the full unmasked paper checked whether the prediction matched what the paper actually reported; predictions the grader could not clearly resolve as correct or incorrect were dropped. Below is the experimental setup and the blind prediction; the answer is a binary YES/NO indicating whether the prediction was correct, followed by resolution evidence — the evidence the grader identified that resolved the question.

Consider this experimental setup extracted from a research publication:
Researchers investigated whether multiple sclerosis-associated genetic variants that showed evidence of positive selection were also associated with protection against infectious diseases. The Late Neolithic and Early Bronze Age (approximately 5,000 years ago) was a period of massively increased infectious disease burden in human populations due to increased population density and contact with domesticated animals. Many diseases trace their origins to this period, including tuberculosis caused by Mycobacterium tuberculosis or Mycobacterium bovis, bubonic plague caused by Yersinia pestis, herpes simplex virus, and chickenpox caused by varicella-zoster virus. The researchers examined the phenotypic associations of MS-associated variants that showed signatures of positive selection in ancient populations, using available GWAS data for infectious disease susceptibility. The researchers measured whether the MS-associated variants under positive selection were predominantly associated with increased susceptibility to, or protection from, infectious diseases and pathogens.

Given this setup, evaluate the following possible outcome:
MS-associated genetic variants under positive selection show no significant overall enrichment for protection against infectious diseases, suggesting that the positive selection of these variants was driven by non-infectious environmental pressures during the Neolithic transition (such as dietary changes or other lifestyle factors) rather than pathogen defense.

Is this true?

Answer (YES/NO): NO